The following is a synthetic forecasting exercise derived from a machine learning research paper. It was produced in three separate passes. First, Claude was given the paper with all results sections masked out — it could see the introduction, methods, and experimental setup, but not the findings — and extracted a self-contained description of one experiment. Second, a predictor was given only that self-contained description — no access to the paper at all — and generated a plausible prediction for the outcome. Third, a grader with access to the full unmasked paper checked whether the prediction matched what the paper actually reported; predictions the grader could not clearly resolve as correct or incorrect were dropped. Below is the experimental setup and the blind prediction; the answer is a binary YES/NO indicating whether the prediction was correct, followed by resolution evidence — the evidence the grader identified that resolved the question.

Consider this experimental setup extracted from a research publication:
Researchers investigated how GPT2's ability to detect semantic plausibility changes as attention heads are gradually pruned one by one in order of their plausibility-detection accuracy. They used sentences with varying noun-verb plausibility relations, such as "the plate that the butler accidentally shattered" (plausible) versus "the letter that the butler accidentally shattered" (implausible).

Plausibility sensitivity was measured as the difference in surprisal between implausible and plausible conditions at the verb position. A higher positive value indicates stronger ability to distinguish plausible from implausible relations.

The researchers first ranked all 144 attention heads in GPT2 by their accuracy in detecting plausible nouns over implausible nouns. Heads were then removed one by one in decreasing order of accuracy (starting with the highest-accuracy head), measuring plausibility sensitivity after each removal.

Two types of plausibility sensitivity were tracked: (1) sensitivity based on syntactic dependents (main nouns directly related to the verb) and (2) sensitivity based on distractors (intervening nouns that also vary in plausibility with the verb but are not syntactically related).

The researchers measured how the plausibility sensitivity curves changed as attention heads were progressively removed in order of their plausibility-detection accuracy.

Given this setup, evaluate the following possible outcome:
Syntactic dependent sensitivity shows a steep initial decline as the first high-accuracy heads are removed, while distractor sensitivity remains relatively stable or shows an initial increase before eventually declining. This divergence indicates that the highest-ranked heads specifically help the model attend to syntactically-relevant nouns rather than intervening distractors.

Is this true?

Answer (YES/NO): NO